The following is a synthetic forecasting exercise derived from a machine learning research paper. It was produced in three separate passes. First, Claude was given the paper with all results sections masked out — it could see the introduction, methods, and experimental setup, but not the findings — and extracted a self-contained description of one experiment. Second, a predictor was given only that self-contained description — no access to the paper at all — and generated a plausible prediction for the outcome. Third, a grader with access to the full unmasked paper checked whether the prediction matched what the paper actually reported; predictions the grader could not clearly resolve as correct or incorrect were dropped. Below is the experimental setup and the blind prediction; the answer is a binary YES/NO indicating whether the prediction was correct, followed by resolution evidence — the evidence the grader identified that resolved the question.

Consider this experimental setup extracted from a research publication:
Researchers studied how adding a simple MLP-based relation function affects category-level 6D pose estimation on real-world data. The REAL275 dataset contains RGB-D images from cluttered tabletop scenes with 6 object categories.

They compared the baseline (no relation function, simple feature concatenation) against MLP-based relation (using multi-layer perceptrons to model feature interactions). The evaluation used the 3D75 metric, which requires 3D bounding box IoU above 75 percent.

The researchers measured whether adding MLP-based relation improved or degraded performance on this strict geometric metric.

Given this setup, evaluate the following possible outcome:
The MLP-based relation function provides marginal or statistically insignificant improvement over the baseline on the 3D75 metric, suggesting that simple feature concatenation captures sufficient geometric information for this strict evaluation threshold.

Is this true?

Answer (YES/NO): NO